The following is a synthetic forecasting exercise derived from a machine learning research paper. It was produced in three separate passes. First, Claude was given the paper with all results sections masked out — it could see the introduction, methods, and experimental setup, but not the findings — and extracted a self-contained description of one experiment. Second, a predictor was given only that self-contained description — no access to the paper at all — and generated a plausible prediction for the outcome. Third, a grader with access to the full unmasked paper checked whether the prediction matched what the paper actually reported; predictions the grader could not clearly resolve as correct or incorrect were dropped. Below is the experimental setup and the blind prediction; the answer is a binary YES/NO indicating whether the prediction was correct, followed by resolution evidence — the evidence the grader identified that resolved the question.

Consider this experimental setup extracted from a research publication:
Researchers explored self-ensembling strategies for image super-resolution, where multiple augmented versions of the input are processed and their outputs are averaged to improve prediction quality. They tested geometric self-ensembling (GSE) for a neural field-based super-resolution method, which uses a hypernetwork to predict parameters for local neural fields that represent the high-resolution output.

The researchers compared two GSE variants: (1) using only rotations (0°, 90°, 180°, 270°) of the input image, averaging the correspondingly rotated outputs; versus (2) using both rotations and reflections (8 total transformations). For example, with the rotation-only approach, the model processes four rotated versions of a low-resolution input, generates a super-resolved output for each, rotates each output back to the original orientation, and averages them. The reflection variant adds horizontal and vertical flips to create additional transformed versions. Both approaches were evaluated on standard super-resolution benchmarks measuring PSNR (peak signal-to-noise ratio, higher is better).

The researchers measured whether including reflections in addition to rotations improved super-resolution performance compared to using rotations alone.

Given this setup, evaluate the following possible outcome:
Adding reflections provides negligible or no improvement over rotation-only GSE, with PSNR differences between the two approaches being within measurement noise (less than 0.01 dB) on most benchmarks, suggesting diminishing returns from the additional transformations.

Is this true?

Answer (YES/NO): YES